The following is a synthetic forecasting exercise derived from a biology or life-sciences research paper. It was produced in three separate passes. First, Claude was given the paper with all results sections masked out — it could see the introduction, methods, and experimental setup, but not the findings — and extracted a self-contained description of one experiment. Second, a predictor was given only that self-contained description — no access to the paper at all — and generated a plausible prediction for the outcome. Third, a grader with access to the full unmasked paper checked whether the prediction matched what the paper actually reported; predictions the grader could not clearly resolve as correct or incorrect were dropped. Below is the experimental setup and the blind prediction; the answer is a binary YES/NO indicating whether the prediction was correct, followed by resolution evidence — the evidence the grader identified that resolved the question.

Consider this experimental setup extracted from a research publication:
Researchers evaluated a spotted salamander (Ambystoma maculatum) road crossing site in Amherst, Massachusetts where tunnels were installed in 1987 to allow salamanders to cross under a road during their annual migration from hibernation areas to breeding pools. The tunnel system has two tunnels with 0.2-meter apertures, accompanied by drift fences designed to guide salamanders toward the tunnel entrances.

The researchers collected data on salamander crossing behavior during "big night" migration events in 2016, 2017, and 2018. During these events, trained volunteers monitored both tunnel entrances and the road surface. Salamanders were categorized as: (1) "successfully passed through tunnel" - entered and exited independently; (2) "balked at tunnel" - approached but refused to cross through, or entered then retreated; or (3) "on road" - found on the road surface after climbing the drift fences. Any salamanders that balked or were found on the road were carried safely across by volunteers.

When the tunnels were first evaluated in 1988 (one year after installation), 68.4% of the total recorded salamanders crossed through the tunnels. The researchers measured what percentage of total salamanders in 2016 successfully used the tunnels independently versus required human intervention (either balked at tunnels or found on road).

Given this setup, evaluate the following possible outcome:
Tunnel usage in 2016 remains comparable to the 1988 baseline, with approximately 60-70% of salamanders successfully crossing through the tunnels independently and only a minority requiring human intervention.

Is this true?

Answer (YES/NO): NO